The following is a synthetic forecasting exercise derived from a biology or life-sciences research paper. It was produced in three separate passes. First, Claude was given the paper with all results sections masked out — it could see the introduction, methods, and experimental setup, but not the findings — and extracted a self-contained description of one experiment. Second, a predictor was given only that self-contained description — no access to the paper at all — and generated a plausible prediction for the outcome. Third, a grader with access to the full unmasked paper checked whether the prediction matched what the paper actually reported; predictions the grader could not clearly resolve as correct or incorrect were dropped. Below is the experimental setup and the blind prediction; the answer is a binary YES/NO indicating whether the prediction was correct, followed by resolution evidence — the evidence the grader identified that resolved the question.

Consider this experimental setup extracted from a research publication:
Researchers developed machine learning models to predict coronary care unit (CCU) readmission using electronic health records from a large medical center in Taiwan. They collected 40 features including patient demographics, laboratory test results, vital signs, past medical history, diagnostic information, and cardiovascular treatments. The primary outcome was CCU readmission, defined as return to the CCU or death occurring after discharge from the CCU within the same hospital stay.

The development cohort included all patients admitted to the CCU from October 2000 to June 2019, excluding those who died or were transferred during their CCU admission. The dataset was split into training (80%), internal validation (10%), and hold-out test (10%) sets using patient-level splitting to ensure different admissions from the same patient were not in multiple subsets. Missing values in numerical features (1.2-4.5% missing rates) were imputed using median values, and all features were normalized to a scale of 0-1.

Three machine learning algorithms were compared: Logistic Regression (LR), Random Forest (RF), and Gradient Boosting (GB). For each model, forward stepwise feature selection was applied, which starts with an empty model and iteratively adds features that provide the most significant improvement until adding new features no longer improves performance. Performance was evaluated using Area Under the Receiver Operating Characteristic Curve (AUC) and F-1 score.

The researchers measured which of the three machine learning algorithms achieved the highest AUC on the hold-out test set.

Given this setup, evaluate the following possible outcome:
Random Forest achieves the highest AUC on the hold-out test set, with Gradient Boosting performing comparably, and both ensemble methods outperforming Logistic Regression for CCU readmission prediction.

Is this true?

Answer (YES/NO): NO